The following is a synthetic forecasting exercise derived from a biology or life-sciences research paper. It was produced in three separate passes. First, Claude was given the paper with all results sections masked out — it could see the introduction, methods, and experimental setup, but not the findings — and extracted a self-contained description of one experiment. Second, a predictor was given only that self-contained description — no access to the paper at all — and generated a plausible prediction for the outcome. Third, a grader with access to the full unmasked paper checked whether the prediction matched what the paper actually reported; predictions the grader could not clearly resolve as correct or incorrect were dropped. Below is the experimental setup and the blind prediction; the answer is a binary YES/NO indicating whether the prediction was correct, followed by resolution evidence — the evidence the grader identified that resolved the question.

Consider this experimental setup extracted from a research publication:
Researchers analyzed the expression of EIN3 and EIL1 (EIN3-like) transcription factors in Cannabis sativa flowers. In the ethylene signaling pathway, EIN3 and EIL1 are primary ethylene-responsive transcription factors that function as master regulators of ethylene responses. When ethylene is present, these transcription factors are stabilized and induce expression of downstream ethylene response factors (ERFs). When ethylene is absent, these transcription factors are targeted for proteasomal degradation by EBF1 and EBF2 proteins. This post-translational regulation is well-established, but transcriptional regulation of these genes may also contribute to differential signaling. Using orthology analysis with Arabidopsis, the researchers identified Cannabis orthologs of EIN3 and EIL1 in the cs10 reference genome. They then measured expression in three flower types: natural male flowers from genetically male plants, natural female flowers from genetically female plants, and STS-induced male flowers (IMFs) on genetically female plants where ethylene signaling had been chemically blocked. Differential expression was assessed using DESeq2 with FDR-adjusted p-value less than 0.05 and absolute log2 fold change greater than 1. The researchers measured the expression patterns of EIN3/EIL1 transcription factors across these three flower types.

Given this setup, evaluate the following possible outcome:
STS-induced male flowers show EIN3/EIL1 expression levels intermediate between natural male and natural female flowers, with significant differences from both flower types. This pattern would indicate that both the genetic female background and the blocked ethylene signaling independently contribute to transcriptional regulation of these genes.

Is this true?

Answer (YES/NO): NO